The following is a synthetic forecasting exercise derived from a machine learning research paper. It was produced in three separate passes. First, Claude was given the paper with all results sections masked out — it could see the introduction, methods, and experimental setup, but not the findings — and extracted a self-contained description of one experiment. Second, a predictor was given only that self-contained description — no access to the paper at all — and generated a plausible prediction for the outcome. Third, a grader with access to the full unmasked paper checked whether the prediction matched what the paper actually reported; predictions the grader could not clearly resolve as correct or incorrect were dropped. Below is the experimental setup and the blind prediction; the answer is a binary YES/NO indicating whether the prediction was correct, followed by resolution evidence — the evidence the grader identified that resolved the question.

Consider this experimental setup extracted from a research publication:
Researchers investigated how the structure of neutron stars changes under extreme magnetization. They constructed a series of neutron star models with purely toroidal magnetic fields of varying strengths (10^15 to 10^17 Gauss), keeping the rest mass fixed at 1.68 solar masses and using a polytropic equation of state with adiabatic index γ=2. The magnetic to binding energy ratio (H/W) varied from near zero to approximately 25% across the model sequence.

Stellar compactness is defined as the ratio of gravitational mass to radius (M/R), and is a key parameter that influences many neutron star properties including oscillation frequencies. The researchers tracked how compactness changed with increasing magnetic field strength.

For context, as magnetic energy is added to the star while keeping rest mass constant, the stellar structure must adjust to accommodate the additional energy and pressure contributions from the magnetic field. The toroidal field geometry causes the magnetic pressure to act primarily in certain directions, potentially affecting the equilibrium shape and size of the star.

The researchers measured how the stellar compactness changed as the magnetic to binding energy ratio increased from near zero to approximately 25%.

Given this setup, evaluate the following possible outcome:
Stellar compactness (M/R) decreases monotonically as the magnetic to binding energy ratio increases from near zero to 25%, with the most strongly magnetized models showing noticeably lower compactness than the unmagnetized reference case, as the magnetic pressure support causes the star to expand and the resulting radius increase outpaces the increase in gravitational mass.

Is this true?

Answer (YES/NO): NO